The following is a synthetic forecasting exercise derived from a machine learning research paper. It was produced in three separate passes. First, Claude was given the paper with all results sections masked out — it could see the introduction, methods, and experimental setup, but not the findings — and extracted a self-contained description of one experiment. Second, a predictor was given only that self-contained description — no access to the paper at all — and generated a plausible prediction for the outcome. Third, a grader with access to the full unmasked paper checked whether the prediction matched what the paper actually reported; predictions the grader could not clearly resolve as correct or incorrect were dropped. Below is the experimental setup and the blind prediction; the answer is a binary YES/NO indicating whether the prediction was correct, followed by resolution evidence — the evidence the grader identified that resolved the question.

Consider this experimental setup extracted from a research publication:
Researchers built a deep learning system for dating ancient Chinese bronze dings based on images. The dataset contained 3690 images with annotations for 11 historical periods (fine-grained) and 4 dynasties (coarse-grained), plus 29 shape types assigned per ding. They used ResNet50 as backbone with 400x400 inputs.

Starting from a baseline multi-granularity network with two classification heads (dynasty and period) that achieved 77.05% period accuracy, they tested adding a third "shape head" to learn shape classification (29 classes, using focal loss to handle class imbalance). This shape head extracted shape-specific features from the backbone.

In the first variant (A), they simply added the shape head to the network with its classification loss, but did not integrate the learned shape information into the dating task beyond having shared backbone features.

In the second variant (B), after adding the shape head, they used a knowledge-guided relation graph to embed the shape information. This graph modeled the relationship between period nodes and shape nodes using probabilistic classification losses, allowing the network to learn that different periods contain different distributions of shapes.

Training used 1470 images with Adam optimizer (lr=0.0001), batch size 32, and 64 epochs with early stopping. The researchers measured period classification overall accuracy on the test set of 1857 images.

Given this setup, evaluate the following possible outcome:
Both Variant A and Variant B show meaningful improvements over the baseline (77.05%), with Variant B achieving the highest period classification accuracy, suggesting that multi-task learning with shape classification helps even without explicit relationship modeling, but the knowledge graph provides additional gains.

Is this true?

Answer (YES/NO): NO